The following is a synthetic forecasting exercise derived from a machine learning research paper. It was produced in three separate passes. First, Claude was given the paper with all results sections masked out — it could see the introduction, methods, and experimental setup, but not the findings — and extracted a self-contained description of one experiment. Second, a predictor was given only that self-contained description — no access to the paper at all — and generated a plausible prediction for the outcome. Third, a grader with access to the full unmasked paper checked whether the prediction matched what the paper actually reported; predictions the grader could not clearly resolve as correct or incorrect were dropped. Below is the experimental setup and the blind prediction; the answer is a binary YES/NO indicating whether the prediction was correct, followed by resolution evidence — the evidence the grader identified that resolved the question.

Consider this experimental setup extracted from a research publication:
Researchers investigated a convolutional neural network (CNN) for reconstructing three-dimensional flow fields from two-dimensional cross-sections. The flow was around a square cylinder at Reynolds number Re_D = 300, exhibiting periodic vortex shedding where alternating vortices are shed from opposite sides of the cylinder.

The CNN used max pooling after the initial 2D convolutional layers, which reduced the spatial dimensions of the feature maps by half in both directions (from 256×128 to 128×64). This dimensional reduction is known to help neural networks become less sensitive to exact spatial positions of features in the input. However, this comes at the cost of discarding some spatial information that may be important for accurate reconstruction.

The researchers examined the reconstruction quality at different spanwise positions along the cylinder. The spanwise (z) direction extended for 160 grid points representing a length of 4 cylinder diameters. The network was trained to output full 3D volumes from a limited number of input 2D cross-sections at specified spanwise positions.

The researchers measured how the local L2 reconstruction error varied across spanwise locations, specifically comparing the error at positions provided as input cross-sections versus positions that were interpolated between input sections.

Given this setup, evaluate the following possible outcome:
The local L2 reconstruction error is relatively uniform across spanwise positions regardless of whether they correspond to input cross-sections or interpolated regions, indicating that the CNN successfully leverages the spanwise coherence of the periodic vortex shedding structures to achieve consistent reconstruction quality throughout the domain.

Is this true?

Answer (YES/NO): NO